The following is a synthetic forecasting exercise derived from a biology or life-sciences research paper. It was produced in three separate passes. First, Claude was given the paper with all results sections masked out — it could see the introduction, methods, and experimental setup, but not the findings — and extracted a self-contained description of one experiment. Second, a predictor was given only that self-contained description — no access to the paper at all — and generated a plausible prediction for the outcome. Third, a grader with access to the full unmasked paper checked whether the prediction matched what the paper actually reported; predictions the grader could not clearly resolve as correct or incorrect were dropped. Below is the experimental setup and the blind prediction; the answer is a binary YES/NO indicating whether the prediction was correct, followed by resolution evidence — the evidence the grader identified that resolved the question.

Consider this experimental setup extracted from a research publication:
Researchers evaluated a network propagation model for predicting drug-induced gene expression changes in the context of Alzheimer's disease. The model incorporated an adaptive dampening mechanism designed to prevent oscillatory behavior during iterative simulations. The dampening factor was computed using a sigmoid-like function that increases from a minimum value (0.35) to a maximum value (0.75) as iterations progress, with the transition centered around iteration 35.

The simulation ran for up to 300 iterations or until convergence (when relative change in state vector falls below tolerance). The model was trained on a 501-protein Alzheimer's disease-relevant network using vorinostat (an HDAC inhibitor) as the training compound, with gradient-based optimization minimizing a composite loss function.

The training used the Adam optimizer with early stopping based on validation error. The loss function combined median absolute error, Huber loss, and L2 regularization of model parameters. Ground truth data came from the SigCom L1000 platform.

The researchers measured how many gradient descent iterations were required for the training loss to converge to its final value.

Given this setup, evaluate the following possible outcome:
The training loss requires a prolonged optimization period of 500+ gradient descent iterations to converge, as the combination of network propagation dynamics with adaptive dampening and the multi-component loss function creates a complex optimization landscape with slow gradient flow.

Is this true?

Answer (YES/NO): NO